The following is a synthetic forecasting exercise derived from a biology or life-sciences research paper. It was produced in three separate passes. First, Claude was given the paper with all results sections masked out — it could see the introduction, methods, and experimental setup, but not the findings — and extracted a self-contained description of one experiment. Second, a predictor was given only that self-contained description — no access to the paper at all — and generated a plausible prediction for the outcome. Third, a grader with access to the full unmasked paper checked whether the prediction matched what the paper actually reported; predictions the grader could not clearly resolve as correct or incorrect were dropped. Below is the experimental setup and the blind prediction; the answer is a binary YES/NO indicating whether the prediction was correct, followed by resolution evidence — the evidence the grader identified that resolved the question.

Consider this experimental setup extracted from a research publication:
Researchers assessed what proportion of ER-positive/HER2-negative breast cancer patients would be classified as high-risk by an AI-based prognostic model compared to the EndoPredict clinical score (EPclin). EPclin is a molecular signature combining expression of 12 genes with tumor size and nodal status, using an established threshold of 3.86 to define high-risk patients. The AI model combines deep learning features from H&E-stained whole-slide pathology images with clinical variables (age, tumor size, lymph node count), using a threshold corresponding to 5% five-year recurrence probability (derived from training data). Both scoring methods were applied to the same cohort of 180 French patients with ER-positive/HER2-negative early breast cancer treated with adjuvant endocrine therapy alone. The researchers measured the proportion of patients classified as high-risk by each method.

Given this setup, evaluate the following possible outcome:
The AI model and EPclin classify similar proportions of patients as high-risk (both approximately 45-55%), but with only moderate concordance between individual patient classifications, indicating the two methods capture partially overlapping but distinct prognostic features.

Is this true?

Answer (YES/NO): NO